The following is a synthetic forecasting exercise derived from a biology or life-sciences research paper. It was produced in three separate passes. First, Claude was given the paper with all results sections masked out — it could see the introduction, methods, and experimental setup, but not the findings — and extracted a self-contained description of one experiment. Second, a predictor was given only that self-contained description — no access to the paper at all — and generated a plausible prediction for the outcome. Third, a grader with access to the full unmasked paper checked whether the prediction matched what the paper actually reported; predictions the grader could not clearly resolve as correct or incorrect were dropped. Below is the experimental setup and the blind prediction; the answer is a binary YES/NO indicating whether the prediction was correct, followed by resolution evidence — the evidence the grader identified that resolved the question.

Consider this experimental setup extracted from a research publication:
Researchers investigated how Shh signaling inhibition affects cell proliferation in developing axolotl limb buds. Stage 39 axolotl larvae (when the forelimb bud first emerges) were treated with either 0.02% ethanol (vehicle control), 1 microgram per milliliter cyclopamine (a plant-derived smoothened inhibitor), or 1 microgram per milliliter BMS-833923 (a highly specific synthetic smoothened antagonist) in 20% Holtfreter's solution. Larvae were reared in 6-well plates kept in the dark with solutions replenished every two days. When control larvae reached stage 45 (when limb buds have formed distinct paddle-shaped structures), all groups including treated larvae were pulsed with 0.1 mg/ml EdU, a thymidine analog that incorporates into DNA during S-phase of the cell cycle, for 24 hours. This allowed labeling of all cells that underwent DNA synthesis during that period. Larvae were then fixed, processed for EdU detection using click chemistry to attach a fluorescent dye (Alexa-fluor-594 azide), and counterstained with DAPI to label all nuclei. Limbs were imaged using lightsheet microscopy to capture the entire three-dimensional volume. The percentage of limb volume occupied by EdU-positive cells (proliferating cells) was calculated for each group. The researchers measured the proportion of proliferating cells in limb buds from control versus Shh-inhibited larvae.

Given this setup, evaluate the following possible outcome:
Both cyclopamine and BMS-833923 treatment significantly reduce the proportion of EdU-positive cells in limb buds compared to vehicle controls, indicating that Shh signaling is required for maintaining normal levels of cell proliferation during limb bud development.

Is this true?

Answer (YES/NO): NO